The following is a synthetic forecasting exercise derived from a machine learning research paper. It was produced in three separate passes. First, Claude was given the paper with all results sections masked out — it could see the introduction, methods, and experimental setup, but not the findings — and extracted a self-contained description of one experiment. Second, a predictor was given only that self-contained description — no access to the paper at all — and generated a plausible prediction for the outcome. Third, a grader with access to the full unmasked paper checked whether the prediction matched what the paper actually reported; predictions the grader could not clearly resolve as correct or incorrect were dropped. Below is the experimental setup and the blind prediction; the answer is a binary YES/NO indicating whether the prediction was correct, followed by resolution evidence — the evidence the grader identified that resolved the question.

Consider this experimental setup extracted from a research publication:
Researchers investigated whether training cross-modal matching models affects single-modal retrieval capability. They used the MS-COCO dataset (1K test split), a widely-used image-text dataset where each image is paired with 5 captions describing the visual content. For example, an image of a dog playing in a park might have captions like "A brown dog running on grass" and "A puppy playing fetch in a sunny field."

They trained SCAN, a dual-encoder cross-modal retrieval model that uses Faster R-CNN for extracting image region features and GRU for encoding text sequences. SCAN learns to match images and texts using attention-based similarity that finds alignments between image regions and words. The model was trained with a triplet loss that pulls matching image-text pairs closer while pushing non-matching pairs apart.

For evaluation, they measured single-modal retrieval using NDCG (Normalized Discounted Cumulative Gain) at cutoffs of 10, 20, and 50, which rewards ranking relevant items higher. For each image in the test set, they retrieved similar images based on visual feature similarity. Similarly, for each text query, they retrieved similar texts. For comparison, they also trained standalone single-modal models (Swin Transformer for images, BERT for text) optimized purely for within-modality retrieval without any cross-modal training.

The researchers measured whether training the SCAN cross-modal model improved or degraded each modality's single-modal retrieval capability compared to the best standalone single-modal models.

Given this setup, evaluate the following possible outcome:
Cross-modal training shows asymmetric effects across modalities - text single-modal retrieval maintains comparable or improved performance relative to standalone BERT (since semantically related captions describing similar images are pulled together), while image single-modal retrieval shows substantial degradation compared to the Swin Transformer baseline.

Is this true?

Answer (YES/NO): NO